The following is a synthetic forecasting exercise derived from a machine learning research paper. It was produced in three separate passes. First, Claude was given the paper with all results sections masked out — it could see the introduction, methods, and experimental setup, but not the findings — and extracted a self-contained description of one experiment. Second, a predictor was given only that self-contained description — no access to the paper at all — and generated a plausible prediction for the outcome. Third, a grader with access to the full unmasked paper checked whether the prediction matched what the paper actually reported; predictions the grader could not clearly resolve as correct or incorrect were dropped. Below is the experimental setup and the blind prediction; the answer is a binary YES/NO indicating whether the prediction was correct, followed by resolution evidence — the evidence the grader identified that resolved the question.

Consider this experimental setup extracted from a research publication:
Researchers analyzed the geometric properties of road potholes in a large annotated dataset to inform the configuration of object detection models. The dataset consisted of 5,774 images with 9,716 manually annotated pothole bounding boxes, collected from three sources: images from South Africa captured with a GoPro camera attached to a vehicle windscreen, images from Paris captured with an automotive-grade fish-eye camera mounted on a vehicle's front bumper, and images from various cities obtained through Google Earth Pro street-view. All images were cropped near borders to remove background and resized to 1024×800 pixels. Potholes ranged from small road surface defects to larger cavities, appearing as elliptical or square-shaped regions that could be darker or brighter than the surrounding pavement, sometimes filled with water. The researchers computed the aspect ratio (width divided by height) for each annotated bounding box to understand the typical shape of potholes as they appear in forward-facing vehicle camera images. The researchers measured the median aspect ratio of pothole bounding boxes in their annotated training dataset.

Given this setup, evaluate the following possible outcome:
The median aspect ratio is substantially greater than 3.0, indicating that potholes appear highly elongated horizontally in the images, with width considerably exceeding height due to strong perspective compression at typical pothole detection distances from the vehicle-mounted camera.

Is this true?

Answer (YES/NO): NO